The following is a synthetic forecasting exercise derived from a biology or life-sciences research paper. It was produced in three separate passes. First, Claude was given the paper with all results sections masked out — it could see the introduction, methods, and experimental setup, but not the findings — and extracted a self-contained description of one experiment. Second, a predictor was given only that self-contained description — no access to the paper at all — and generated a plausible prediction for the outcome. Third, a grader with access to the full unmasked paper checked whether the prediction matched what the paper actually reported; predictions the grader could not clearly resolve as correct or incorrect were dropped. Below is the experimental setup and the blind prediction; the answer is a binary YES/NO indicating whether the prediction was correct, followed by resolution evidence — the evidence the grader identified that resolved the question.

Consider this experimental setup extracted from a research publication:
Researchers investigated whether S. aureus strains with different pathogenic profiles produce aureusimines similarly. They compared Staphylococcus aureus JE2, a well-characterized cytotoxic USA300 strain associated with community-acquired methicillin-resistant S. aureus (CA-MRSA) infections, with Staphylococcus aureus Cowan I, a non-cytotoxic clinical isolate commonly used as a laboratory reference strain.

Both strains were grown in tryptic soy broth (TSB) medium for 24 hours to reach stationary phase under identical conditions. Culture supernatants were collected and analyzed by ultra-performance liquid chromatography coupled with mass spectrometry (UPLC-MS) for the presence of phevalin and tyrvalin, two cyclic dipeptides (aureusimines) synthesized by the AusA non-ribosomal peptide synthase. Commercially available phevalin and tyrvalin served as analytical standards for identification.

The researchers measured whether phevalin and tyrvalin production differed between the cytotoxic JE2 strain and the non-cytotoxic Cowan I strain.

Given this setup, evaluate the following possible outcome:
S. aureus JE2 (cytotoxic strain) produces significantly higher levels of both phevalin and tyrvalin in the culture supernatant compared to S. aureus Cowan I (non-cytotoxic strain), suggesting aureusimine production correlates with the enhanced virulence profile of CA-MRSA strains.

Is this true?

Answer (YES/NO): NO